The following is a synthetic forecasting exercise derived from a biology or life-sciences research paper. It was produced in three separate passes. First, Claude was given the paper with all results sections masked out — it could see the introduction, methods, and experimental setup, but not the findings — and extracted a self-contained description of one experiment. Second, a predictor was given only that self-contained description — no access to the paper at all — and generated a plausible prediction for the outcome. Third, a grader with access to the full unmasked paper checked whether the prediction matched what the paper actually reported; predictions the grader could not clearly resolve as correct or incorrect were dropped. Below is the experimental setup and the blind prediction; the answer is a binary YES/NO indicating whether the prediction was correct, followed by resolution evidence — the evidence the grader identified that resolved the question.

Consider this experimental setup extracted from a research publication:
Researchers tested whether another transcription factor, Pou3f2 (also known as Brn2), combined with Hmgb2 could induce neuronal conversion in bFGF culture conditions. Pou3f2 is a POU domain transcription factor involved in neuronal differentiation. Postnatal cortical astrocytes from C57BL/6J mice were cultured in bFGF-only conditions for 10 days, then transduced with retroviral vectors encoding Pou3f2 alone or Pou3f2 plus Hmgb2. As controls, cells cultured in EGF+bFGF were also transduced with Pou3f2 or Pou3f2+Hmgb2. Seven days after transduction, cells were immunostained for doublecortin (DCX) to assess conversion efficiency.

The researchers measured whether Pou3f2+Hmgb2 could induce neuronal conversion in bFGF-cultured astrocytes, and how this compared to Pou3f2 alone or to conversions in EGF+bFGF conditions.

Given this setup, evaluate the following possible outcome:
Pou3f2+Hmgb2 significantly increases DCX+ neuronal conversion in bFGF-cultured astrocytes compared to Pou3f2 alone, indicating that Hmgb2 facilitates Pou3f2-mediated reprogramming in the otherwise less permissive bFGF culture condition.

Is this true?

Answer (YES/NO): YES